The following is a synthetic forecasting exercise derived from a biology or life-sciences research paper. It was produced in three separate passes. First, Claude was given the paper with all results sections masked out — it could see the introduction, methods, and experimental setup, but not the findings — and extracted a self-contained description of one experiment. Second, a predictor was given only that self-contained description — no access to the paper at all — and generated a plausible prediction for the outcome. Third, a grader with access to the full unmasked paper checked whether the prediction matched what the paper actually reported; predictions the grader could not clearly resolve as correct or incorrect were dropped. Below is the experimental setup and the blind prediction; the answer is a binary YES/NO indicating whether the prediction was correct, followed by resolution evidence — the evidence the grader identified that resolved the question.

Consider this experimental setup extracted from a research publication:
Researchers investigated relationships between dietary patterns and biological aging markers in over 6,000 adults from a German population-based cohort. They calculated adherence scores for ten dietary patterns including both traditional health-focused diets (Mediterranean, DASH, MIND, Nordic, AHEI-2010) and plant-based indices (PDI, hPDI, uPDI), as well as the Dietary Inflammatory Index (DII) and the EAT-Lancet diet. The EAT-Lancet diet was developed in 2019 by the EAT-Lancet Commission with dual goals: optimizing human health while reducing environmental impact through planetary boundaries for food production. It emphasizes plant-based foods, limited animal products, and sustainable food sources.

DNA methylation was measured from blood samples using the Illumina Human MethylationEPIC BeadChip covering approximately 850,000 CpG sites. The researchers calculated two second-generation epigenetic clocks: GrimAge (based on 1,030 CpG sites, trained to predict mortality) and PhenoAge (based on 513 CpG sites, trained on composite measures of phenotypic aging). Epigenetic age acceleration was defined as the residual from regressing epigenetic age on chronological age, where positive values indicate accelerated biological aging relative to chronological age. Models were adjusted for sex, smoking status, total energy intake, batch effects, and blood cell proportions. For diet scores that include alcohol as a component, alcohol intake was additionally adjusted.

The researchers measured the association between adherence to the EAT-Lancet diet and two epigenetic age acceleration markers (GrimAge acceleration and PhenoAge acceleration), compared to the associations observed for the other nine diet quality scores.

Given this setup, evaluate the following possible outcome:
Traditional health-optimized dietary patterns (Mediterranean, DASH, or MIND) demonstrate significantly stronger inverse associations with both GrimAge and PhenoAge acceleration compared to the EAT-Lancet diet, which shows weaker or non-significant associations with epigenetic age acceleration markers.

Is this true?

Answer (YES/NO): YES